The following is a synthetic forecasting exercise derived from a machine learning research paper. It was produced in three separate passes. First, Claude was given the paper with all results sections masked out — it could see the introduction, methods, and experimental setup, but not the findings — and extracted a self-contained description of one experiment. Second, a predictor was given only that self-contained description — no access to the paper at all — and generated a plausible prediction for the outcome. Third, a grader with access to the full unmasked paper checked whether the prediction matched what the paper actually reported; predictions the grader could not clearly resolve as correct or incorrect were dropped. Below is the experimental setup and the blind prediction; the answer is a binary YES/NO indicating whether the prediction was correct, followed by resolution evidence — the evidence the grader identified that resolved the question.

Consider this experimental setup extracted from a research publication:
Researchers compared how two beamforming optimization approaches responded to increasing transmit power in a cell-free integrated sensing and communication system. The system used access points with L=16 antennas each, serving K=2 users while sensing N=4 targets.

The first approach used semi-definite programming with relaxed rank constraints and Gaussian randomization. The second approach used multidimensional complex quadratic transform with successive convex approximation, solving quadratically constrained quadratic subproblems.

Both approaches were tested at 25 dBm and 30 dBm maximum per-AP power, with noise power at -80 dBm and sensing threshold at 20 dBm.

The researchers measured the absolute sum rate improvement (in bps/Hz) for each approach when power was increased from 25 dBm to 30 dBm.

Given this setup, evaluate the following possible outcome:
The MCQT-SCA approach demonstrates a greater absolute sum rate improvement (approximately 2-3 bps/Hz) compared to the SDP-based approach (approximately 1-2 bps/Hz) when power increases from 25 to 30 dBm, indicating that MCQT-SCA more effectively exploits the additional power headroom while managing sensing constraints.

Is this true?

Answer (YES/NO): NO